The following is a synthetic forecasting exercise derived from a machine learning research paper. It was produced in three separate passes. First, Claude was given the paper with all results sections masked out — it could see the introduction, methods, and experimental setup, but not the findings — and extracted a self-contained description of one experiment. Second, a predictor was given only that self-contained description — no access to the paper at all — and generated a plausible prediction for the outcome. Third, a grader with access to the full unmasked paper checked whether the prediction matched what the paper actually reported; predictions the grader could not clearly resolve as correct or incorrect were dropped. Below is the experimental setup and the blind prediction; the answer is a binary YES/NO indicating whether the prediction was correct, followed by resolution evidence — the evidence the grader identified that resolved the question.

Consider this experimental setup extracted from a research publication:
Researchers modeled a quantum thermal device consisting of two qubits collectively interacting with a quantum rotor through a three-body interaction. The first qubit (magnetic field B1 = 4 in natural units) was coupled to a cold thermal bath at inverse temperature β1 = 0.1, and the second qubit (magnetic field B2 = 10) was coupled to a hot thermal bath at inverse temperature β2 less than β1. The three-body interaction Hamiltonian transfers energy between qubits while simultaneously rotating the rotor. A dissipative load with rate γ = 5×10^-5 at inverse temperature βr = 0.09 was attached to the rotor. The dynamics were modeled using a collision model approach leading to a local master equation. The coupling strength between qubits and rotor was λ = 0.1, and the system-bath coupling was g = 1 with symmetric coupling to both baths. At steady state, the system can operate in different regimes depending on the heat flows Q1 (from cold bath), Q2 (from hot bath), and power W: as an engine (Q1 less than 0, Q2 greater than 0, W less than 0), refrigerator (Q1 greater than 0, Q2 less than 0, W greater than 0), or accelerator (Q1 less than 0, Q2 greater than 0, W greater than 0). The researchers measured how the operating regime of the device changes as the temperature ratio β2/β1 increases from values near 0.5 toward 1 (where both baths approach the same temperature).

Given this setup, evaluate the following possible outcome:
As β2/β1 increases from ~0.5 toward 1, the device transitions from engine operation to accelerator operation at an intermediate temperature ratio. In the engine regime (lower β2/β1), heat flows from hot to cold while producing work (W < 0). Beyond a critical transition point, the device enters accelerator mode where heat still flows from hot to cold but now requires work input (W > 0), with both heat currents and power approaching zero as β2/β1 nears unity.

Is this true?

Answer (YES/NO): NO